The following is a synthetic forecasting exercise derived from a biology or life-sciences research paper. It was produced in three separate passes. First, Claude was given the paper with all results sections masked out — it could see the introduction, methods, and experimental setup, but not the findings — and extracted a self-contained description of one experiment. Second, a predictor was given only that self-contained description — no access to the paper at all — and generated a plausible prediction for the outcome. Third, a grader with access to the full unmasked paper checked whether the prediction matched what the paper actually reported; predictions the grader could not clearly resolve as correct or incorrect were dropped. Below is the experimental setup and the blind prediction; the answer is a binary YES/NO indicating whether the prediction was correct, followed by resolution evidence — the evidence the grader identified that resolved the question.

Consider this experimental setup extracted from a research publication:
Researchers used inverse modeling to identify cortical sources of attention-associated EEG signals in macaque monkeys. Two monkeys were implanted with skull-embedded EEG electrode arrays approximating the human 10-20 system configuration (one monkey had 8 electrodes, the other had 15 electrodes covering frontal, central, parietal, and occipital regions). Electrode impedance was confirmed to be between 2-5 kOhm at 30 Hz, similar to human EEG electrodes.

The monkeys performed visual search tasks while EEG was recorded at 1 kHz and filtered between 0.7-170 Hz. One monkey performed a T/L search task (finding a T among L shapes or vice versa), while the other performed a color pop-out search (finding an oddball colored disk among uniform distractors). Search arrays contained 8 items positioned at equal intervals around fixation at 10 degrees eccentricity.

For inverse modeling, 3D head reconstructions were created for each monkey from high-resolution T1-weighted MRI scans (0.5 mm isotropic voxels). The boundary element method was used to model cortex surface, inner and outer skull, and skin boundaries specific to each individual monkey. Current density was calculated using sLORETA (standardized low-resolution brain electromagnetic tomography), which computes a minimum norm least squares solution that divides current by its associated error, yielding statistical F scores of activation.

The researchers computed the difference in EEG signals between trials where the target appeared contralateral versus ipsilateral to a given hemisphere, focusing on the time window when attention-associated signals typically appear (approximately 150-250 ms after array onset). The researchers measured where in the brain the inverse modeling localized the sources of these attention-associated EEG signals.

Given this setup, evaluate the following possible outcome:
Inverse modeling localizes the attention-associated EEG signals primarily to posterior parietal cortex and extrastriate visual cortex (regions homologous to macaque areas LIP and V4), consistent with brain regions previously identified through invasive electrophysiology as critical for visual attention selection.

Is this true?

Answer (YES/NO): NO